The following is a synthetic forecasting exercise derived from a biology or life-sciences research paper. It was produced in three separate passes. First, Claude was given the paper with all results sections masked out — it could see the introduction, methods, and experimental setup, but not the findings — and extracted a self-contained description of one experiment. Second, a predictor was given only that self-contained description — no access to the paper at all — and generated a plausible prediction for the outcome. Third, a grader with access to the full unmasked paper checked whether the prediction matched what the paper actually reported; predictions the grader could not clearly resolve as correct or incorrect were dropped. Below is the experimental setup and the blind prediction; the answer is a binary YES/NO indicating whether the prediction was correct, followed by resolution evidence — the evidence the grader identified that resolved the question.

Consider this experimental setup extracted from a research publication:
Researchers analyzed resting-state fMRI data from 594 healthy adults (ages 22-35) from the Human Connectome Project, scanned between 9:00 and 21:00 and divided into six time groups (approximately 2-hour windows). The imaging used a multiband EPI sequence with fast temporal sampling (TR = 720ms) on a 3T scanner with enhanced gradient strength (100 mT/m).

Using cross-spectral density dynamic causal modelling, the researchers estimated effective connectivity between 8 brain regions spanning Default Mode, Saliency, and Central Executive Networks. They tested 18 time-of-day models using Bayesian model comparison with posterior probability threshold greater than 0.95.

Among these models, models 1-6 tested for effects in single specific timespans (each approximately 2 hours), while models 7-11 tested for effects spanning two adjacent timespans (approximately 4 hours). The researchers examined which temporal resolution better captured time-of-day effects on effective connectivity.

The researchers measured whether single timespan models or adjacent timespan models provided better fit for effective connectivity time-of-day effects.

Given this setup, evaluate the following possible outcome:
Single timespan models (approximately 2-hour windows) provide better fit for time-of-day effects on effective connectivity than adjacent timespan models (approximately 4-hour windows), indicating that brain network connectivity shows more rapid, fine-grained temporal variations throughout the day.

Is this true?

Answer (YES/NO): NO